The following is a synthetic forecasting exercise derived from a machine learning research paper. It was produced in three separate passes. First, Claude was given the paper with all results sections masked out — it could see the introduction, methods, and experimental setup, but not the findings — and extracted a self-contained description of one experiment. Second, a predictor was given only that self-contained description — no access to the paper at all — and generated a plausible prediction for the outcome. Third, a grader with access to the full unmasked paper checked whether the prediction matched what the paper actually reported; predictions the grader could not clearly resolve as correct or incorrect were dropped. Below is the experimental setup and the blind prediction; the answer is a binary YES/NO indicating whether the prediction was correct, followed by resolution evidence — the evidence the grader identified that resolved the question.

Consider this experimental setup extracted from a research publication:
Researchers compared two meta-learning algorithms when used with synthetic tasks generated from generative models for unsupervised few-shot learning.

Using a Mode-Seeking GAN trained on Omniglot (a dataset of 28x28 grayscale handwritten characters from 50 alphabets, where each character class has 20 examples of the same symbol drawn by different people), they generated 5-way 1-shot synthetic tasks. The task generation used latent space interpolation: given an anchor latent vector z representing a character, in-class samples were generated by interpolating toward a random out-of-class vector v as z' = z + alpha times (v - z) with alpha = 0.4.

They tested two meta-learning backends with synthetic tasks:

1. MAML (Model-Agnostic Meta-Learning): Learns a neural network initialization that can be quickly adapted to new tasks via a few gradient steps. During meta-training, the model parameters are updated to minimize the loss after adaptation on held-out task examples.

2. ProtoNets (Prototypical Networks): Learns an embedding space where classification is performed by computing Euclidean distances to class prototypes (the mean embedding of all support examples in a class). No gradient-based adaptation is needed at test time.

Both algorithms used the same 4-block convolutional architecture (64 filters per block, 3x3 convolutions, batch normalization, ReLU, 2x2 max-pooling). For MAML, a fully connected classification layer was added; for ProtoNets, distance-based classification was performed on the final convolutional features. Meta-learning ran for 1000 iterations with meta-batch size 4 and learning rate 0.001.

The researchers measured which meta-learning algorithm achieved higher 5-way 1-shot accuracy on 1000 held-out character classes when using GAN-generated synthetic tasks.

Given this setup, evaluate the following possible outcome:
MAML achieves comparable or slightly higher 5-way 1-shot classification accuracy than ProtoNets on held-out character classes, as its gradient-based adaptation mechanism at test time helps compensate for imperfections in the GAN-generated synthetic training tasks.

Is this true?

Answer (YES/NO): NO